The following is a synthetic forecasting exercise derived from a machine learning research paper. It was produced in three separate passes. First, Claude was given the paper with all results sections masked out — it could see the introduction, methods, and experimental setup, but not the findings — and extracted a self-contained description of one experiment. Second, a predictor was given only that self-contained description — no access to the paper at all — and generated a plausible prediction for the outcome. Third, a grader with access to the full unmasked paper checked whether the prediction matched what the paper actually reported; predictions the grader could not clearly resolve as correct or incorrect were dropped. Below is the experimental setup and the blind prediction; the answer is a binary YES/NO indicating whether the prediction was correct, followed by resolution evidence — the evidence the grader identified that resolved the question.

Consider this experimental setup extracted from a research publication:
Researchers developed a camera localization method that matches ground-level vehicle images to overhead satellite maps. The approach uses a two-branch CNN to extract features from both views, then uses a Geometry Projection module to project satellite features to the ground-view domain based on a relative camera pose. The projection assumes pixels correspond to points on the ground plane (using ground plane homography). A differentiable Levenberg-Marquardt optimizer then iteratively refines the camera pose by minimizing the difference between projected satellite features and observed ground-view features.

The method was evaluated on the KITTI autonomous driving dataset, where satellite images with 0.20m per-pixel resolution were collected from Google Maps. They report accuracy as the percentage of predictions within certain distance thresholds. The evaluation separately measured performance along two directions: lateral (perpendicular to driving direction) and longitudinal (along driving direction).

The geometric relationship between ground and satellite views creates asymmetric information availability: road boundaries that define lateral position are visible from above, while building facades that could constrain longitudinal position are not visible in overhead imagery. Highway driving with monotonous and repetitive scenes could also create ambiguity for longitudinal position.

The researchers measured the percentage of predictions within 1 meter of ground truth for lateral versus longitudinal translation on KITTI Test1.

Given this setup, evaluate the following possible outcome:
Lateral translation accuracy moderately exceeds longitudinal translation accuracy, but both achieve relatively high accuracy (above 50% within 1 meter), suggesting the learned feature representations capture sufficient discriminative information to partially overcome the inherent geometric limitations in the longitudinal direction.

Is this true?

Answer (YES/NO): NO